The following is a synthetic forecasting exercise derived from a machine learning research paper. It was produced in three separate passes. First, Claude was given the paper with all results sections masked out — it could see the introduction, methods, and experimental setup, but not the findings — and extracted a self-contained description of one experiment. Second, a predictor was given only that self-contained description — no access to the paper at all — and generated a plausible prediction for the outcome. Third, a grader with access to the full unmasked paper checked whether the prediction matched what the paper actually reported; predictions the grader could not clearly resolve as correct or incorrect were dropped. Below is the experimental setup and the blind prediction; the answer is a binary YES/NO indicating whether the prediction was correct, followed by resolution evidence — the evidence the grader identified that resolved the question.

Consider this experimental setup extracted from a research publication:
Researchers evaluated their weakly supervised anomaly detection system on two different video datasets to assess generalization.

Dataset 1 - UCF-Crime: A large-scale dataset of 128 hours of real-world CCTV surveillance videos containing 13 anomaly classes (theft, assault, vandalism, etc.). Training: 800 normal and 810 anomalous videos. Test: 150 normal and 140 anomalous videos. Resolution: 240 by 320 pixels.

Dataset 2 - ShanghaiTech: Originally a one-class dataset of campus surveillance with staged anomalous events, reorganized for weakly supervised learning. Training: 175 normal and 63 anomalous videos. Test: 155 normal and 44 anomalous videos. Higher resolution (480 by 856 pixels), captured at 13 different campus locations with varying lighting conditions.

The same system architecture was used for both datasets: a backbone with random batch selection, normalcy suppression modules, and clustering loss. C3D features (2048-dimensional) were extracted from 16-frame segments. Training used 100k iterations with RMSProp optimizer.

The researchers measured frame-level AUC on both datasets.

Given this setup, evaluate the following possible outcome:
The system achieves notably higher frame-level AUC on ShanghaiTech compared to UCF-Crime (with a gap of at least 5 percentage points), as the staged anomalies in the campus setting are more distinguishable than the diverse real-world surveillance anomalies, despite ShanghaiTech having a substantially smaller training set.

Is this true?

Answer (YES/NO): YES